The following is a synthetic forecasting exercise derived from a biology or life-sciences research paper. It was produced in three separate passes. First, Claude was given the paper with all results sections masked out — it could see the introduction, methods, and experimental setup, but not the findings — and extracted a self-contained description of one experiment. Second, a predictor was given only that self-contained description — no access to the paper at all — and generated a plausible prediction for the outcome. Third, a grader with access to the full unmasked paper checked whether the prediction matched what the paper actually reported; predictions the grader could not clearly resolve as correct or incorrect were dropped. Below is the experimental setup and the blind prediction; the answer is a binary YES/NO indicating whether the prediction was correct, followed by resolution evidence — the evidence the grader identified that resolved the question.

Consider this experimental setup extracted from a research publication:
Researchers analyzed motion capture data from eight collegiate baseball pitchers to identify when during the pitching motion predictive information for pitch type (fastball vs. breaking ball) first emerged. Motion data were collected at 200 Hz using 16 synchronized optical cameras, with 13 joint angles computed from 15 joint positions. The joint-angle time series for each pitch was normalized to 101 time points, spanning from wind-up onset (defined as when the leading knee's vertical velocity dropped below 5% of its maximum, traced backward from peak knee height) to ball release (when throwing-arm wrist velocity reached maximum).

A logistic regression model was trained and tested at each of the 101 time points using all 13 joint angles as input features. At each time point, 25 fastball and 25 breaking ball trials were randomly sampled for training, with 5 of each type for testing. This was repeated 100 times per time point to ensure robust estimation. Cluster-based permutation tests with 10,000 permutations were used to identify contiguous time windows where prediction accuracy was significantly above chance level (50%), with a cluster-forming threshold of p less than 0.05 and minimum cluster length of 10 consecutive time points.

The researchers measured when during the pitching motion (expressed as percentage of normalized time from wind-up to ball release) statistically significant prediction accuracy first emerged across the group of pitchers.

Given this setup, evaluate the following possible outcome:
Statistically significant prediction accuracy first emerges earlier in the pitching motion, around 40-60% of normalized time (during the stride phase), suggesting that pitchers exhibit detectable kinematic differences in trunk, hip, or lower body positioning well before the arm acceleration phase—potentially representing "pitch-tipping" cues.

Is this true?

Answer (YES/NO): NO